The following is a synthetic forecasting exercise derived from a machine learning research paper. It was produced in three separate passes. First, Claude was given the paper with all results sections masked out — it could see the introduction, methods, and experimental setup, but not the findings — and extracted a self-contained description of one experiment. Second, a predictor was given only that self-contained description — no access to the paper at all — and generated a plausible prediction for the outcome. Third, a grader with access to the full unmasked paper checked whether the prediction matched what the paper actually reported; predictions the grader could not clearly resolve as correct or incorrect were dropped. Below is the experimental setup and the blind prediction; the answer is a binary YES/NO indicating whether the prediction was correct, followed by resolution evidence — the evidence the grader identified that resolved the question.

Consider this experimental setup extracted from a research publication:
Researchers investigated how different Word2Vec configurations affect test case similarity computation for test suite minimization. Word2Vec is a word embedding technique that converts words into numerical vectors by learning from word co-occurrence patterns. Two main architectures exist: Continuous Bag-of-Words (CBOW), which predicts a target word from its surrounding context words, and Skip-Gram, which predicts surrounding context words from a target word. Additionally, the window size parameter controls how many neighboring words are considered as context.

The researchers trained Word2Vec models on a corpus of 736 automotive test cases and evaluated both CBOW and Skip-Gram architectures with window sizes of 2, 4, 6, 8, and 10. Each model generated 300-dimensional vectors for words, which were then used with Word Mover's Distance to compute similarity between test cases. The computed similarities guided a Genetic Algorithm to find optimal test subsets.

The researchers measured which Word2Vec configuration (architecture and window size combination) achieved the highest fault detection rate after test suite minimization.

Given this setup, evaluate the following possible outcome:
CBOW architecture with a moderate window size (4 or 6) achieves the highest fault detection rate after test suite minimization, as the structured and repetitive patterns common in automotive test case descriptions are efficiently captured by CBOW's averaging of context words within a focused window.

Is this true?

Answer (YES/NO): NO